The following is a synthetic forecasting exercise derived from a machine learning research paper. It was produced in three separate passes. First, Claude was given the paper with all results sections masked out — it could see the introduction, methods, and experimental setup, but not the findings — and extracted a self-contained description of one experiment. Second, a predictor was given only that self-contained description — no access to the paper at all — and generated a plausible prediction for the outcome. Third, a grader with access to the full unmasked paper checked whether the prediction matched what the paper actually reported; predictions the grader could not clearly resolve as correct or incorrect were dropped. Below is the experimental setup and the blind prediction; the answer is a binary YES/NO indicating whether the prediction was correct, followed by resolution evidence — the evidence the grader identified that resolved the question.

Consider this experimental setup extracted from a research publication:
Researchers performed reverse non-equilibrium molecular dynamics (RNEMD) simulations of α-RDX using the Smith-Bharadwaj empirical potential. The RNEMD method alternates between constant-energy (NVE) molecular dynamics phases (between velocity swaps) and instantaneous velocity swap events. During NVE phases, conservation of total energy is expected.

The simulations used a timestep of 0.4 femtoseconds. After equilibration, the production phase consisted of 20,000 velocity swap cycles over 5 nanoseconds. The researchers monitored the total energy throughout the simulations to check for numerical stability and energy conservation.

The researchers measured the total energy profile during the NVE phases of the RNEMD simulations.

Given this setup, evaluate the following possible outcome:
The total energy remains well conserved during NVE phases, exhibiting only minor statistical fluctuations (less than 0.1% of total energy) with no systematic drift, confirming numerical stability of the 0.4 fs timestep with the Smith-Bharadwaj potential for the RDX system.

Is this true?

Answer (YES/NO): NO